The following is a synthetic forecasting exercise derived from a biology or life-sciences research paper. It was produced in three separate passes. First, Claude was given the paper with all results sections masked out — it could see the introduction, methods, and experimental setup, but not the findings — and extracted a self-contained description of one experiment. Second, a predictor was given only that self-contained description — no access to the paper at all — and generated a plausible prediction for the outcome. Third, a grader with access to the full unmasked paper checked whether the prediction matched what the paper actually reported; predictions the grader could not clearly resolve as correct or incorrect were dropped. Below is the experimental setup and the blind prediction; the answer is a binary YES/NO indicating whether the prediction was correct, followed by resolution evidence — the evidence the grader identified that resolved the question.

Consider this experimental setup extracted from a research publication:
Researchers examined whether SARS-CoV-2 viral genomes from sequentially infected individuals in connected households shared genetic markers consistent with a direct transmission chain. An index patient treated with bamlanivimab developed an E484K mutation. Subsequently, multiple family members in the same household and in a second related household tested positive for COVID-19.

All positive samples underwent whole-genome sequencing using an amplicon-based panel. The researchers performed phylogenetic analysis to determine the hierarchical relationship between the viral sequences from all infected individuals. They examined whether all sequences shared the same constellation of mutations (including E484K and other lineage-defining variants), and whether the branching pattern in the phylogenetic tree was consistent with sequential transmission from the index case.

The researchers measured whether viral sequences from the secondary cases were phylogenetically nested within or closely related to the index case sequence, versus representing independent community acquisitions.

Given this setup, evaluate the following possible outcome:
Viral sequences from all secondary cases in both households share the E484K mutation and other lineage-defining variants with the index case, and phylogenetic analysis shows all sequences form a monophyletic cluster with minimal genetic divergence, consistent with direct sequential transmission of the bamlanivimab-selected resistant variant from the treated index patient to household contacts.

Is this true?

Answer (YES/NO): NO